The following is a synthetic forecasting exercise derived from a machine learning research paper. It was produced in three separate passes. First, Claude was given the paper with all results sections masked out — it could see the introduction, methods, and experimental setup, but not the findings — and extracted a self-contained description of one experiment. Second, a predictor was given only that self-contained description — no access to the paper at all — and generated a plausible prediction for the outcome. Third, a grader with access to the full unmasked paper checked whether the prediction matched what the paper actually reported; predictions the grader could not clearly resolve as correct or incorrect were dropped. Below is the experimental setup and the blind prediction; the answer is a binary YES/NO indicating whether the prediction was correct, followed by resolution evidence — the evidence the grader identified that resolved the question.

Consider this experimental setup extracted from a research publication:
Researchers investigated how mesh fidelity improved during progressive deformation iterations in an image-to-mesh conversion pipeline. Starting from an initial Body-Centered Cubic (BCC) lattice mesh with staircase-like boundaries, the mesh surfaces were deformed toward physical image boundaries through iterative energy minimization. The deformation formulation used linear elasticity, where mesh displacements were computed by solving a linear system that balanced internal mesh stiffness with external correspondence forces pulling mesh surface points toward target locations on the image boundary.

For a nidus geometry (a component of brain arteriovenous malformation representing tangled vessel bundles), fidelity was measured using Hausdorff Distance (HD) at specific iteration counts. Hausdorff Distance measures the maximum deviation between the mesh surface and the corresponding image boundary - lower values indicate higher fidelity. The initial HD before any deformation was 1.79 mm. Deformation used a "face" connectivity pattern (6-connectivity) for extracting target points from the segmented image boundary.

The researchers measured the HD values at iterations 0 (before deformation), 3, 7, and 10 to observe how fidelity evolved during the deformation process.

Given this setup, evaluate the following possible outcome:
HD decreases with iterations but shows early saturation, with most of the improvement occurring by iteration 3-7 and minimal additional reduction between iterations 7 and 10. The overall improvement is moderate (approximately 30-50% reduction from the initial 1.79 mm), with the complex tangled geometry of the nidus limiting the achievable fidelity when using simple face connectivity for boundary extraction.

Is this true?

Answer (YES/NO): NO